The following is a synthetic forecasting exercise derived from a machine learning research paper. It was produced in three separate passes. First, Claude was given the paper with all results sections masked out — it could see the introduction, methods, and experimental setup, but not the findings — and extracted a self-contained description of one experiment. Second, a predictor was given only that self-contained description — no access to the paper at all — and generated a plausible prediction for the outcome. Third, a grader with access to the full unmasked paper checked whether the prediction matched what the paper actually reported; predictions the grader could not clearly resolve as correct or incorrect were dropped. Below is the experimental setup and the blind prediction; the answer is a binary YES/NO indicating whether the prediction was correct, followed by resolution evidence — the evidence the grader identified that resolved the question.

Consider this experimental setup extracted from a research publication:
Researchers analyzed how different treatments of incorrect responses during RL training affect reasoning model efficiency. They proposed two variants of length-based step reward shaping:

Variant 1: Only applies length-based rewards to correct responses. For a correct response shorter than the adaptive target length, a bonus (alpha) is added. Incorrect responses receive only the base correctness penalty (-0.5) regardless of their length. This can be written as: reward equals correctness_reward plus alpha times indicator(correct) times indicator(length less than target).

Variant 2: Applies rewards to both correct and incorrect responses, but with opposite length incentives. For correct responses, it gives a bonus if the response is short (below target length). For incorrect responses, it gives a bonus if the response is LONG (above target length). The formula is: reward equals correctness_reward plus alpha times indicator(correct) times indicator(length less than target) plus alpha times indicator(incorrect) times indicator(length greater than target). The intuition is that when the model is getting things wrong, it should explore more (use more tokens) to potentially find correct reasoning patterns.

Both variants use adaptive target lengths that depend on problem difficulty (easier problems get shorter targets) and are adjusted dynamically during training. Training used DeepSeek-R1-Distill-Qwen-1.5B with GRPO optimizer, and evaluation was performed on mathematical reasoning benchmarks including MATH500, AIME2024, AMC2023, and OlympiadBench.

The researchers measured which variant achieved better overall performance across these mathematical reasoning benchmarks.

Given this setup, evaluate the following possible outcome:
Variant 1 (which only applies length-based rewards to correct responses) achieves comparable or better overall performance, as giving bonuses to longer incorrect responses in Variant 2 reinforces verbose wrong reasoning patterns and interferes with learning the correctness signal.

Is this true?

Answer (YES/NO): YES